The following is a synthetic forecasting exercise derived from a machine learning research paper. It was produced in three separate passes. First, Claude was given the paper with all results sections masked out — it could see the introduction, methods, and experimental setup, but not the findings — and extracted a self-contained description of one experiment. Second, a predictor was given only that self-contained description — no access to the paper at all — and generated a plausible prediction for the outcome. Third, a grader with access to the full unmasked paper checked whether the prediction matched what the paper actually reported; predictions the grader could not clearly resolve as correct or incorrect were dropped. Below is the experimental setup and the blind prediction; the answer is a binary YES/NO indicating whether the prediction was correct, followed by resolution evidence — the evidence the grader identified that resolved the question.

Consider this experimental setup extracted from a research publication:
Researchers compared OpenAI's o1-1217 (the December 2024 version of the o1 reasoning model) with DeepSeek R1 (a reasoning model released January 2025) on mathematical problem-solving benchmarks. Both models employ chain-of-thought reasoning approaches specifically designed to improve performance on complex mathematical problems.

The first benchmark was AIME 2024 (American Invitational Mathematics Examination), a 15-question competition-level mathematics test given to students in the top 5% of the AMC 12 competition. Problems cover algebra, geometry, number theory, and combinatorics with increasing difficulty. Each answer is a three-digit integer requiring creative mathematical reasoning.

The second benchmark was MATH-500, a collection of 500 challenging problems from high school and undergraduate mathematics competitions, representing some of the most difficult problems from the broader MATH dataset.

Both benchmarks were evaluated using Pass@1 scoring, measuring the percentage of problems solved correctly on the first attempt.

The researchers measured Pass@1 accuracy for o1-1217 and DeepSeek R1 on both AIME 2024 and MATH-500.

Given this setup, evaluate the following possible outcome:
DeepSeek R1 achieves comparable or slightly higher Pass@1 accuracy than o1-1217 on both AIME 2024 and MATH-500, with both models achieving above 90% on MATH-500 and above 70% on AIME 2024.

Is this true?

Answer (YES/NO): NO